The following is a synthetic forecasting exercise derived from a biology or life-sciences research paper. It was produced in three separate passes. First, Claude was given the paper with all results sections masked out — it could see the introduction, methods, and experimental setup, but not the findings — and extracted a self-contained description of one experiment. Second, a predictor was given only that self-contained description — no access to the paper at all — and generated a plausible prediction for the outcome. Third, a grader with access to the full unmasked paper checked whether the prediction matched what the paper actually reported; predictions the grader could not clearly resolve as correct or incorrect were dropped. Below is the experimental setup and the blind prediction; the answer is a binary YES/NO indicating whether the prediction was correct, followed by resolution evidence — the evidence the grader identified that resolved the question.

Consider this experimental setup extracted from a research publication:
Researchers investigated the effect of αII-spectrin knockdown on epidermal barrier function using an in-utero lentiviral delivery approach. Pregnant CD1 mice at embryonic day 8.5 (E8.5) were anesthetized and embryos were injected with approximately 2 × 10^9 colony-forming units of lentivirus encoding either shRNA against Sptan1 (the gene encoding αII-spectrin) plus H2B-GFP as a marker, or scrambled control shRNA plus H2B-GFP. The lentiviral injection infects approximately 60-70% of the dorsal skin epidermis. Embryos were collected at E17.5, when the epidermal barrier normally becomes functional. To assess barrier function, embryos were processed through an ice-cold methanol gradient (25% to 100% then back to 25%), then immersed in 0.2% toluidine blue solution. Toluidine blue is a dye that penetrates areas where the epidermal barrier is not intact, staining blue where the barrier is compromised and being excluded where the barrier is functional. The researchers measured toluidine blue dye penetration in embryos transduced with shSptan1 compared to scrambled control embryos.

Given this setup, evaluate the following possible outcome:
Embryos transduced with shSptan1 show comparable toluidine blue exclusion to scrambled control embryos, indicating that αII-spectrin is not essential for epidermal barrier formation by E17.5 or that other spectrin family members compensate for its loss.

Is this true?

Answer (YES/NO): NO